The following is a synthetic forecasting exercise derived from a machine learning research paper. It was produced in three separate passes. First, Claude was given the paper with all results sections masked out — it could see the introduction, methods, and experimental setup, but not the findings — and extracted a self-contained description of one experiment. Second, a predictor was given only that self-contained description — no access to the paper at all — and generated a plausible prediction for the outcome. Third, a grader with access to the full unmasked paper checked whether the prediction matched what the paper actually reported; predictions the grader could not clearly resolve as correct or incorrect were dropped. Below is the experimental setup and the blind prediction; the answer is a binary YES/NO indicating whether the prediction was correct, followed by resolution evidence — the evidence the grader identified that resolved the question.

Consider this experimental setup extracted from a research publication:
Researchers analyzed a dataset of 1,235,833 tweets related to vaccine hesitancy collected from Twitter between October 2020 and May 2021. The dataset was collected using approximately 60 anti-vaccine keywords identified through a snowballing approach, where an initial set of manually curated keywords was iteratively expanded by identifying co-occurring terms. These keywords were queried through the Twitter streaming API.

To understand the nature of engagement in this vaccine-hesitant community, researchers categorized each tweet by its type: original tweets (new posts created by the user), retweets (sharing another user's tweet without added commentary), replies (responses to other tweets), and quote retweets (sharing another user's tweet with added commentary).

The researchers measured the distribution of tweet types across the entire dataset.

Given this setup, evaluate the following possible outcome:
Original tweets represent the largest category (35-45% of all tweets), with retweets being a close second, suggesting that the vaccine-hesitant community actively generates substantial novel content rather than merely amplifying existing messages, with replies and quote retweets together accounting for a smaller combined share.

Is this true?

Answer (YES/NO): NO